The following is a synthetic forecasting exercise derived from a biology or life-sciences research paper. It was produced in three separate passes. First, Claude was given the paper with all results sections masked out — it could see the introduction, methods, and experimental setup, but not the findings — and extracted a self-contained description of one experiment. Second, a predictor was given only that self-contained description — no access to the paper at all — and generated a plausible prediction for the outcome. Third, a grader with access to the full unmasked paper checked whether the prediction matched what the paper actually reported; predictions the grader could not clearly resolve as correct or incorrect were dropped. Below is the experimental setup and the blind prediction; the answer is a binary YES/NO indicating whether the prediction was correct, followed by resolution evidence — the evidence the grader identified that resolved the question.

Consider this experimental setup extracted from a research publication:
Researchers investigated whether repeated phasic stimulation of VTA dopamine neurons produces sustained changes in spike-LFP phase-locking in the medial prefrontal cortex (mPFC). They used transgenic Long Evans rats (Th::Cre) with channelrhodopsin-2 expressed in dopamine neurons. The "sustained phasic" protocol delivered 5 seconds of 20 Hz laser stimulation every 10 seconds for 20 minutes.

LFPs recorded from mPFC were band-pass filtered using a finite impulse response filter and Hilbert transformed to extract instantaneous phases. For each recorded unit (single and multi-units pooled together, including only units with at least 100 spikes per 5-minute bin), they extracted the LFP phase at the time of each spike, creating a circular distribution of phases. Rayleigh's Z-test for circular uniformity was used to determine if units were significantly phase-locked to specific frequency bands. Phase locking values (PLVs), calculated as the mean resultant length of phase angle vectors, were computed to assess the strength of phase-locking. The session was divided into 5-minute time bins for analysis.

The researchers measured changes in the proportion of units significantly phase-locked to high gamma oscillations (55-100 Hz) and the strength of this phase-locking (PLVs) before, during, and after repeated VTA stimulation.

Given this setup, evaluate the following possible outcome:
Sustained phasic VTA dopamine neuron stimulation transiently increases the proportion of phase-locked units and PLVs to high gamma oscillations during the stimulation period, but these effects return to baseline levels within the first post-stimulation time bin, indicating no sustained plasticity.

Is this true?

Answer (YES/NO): NO